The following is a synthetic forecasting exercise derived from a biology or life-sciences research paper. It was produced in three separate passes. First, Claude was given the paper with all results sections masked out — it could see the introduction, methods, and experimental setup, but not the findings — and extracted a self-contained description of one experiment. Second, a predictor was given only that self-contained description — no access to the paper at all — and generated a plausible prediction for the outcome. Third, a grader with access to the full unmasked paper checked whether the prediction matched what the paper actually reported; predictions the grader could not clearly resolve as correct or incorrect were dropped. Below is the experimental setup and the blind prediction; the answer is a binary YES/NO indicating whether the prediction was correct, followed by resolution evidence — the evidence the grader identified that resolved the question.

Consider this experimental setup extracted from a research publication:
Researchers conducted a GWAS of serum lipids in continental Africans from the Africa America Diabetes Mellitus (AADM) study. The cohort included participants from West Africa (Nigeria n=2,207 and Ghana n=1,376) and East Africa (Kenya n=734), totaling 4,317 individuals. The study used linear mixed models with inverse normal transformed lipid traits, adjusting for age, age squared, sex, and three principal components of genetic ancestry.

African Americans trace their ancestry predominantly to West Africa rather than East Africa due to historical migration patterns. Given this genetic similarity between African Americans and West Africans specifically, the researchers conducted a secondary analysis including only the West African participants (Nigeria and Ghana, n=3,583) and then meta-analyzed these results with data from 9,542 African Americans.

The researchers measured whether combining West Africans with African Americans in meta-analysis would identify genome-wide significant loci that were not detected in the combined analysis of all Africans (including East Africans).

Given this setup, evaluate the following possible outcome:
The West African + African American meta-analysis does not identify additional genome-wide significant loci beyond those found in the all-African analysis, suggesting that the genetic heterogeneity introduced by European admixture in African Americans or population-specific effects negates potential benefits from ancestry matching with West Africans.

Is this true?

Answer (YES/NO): NO